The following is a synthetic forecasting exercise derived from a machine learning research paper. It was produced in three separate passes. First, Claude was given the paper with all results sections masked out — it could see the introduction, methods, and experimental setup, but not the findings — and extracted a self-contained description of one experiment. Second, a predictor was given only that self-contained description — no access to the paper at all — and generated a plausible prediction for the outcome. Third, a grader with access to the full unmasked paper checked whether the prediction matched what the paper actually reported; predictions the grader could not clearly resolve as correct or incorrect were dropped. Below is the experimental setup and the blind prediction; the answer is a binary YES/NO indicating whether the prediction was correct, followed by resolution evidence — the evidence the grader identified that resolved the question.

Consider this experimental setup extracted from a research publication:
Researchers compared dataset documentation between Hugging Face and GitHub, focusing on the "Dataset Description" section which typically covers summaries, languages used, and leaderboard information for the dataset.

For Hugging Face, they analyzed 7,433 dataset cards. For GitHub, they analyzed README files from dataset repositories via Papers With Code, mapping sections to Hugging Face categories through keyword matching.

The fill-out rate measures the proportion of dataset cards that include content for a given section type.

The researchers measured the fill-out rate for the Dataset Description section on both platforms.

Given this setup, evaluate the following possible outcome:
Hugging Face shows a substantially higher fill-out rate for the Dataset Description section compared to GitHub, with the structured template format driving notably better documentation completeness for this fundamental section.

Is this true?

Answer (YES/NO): NO